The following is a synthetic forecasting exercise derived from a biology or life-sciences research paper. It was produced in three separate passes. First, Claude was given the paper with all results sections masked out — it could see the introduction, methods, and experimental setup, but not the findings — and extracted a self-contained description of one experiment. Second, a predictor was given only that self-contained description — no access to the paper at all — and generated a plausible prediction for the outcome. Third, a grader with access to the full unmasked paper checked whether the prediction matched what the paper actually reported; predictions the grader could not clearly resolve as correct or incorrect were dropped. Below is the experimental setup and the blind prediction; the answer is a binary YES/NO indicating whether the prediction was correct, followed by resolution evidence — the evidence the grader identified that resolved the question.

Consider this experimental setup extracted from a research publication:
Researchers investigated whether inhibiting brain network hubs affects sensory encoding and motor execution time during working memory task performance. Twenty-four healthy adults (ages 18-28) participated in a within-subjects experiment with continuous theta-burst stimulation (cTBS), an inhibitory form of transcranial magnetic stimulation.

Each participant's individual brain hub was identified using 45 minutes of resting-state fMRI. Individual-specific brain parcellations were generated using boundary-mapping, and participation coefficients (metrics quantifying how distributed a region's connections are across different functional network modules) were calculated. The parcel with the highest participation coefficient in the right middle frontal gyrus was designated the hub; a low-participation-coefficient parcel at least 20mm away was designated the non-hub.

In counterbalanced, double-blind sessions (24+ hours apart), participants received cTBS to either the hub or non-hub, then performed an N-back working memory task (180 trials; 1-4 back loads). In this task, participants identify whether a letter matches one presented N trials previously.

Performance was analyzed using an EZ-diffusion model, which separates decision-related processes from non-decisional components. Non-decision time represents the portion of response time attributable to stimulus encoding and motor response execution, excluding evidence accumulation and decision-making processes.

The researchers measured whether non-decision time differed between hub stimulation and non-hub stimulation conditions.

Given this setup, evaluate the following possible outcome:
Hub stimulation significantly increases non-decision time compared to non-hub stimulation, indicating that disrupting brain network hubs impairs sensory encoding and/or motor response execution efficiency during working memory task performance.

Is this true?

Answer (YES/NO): NO